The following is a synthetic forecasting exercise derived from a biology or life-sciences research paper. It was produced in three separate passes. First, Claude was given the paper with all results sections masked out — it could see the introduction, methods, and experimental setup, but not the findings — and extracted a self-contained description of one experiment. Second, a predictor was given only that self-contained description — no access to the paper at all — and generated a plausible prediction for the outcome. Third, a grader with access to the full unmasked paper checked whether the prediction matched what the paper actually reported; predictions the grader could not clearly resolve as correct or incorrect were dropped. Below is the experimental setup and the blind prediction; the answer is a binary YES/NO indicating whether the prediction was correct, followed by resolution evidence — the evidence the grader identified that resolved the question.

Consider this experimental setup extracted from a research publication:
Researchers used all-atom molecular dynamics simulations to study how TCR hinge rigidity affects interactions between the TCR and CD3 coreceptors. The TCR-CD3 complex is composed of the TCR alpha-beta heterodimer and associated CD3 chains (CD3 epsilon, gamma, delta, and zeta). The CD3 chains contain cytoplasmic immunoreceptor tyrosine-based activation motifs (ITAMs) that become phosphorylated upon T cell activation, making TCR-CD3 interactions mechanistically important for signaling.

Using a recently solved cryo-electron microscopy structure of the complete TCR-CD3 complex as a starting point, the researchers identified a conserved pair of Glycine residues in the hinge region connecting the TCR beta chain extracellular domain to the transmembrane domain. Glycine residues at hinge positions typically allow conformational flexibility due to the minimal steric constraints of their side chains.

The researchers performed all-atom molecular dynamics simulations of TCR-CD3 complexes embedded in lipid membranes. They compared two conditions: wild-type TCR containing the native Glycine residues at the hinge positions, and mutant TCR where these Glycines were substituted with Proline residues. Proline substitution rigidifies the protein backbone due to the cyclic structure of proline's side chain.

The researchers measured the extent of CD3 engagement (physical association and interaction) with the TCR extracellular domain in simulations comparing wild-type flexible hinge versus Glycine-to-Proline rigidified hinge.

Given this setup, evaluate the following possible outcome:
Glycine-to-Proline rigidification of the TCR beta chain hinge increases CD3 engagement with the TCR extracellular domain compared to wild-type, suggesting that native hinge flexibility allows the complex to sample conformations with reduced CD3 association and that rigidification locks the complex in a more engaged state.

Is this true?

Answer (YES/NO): NO